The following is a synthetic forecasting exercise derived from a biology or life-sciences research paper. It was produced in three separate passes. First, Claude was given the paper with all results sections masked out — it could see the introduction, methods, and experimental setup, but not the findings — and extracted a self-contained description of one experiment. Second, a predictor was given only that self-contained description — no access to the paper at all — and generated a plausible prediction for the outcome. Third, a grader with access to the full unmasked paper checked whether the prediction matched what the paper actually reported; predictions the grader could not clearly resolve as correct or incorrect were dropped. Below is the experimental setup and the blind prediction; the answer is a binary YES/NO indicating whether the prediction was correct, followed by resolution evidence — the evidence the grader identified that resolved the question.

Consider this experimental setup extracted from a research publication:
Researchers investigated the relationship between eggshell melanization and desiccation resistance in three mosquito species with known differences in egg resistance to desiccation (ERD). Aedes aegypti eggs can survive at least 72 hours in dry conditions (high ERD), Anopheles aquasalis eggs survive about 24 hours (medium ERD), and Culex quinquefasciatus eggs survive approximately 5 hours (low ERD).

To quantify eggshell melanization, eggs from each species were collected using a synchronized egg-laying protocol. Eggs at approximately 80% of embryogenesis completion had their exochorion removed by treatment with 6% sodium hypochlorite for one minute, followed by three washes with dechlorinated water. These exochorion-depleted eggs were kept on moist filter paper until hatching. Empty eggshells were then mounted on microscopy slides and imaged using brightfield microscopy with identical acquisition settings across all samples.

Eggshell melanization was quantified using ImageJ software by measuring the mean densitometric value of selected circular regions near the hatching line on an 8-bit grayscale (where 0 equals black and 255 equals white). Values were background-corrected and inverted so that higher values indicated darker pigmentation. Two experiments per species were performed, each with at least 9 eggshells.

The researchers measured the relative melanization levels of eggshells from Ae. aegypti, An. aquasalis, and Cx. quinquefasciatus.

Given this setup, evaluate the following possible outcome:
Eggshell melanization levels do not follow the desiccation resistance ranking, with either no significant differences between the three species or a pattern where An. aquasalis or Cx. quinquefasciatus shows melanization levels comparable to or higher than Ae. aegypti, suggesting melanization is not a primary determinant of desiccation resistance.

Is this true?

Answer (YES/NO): NO